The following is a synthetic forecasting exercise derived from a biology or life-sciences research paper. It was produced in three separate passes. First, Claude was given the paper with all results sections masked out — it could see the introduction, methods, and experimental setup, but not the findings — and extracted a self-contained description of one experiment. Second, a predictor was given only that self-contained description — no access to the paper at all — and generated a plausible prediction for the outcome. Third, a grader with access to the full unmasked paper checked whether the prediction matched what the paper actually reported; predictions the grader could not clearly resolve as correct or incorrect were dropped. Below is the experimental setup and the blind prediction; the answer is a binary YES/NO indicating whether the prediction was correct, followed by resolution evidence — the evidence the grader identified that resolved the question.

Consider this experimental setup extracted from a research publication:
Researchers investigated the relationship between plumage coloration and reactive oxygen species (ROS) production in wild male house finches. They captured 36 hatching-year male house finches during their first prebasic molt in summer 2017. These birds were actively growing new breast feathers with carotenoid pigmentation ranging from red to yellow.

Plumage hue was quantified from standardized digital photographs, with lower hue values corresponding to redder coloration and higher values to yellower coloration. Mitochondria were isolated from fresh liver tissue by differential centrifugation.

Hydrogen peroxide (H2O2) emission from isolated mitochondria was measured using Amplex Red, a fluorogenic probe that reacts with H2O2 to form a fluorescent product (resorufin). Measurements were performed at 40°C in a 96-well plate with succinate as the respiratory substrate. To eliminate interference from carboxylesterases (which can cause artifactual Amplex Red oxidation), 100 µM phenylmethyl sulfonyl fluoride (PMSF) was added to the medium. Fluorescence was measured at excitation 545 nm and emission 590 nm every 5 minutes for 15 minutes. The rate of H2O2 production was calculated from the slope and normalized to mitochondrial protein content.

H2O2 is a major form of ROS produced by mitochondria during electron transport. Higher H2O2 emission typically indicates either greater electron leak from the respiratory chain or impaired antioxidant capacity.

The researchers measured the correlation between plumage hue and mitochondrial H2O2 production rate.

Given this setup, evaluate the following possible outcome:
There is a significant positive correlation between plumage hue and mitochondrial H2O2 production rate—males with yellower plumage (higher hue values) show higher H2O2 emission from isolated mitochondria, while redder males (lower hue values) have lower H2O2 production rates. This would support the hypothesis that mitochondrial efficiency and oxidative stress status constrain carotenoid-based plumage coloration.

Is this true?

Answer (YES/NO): NO